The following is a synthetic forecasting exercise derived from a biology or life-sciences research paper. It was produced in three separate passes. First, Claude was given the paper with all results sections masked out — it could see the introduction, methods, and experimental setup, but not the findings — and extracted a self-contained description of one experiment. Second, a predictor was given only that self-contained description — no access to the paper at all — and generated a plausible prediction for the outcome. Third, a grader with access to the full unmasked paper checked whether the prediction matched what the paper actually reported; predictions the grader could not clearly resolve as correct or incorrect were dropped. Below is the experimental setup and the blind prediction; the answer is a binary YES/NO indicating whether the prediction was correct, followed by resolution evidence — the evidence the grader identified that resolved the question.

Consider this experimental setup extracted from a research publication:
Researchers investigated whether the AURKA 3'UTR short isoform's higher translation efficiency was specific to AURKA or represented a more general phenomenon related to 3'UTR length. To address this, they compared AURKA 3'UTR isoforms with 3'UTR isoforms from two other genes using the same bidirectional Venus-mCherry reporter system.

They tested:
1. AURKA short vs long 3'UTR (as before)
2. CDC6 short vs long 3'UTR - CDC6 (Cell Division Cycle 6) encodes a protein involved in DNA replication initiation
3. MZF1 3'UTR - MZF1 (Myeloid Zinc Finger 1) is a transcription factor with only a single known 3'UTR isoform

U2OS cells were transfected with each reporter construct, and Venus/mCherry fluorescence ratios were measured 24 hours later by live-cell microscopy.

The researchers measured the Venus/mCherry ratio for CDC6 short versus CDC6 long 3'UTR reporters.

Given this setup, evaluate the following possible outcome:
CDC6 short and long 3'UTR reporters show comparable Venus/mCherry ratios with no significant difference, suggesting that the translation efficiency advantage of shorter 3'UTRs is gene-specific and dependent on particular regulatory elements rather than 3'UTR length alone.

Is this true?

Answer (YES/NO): NO